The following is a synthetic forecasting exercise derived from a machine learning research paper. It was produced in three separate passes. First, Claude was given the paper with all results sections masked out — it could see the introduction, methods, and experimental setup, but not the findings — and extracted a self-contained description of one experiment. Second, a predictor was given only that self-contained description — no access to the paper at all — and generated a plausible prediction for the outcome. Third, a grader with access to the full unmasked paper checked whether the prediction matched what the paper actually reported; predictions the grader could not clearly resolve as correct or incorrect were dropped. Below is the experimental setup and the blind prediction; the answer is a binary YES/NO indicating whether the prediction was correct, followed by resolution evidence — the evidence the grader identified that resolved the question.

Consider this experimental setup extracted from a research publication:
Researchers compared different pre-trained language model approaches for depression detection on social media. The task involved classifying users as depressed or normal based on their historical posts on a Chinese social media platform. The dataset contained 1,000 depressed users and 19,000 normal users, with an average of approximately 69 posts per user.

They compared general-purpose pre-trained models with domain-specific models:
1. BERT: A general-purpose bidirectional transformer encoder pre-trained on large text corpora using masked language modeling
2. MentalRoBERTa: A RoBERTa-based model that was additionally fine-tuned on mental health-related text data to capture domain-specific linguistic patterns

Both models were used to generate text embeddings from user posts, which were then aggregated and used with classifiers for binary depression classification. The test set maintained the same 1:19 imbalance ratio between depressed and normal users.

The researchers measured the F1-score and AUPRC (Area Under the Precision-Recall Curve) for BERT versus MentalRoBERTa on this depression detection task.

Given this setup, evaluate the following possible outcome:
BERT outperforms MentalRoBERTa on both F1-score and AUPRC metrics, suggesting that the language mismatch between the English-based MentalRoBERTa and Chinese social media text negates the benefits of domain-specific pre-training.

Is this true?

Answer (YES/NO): NO